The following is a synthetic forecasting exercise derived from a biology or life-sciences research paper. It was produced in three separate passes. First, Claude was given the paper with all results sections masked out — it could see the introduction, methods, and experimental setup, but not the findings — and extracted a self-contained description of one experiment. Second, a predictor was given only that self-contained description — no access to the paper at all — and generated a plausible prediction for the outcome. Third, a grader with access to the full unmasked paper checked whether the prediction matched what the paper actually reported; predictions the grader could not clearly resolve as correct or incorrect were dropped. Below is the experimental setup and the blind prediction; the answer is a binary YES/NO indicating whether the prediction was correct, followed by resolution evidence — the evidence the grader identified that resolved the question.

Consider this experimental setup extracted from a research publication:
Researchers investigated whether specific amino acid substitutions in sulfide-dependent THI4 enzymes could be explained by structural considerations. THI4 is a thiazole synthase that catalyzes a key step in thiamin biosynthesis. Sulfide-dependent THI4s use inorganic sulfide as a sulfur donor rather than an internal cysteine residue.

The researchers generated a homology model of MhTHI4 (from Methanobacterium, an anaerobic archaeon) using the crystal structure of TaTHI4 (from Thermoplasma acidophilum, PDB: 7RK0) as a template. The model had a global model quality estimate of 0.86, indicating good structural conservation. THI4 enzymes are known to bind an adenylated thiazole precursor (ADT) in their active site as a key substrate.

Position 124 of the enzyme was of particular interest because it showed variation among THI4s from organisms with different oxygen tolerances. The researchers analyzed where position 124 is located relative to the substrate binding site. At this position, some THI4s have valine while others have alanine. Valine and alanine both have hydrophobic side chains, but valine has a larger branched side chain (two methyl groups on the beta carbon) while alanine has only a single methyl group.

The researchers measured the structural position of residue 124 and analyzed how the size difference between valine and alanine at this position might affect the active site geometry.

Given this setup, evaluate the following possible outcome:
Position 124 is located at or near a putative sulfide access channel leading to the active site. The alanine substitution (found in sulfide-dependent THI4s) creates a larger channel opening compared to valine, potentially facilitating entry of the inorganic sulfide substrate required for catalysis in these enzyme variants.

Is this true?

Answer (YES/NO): NO